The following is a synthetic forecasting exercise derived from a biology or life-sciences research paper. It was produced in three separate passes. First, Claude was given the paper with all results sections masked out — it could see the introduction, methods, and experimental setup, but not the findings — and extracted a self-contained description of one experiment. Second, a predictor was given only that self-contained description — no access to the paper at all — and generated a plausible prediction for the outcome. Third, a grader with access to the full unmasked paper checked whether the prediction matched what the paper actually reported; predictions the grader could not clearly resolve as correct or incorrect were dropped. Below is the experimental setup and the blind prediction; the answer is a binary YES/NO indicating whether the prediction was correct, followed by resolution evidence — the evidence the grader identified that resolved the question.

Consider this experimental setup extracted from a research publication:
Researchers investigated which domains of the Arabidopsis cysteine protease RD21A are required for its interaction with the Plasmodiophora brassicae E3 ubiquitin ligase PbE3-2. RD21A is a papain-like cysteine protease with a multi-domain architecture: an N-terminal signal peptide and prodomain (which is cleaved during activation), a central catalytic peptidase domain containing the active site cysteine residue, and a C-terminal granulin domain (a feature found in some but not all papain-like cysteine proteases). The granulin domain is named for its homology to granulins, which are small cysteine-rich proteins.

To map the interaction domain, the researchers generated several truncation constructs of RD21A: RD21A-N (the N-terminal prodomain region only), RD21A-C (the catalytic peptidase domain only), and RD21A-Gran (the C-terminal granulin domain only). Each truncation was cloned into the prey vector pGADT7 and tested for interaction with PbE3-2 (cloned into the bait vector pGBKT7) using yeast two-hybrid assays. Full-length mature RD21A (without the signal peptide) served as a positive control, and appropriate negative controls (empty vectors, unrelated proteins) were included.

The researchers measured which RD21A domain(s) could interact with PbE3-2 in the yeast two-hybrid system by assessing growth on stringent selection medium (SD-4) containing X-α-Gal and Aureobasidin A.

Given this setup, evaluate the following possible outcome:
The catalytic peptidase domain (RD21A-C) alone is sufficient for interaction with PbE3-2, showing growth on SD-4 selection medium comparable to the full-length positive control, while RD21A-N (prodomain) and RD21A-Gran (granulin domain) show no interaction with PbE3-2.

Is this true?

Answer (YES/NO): NO